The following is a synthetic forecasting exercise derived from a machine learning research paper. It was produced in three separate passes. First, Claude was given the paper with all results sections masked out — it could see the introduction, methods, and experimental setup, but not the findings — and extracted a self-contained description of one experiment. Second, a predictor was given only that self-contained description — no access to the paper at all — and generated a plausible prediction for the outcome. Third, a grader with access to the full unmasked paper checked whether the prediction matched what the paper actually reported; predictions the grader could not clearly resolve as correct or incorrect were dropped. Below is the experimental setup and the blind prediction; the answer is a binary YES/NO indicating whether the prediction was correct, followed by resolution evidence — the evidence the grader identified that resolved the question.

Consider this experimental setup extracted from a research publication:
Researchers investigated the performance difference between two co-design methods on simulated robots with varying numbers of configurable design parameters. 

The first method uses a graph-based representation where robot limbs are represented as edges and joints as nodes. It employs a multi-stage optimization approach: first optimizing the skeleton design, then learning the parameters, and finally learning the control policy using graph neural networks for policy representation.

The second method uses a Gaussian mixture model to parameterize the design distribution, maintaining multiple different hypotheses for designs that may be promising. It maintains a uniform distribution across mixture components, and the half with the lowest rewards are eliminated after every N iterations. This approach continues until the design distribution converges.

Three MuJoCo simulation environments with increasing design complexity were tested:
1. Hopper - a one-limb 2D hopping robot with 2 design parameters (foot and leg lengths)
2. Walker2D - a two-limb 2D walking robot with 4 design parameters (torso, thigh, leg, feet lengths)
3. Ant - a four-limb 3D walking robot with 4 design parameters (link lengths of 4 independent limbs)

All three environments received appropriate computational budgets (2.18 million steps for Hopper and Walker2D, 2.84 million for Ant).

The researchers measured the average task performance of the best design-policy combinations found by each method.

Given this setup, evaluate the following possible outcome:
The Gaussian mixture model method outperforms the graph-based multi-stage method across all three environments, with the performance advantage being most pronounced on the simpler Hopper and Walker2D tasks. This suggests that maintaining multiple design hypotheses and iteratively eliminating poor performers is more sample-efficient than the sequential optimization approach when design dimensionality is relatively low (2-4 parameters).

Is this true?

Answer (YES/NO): YES